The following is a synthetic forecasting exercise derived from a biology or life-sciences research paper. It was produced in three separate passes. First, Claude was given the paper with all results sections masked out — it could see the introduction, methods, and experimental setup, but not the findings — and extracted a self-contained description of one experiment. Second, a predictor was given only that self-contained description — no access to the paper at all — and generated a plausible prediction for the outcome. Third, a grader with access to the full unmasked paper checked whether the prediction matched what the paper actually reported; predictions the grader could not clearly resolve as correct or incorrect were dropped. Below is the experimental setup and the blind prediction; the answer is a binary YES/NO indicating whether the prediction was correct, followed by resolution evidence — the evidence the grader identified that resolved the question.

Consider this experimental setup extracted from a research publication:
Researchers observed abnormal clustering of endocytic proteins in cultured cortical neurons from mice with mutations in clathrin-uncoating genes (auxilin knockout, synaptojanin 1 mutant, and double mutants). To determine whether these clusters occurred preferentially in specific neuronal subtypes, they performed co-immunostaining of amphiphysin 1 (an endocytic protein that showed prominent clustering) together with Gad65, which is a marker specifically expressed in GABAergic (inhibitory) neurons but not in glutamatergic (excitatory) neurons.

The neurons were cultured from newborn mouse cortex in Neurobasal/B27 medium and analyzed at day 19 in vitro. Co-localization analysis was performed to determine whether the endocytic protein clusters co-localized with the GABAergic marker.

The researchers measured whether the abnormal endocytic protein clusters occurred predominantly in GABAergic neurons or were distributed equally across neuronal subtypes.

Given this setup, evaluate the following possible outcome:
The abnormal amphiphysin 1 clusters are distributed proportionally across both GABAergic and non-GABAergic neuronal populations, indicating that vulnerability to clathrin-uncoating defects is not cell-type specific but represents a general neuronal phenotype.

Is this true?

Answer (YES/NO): NO